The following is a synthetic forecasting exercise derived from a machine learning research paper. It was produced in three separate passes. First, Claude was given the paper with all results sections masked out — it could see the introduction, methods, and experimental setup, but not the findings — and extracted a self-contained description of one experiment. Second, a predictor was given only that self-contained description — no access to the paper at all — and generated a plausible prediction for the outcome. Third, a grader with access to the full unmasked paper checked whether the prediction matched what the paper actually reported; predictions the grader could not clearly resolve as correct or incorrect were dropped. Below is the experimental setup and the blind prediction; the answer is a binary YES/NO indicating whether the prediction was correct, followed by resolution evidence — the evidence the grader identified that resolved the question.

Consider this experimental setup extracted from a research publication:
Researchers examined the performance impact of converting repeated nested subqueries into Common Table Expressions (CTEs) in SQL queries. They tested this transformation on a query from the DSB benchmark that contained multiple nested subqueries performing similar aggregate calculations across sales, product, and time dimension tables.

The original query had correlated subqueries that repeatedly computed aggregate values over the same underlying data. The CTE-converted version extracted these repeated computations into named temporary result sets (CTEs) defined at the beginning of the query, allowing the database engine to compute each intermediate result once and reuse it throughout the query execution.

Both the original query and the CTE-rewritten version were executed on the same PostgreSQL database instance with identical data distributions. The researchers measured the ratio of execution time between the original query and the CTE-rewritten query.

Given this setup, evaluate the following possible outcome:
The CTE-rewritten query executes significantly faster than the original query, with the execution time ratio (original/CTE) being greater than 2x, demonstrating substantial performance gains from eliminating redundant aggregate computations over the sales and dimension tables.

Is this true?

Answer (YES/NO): YES